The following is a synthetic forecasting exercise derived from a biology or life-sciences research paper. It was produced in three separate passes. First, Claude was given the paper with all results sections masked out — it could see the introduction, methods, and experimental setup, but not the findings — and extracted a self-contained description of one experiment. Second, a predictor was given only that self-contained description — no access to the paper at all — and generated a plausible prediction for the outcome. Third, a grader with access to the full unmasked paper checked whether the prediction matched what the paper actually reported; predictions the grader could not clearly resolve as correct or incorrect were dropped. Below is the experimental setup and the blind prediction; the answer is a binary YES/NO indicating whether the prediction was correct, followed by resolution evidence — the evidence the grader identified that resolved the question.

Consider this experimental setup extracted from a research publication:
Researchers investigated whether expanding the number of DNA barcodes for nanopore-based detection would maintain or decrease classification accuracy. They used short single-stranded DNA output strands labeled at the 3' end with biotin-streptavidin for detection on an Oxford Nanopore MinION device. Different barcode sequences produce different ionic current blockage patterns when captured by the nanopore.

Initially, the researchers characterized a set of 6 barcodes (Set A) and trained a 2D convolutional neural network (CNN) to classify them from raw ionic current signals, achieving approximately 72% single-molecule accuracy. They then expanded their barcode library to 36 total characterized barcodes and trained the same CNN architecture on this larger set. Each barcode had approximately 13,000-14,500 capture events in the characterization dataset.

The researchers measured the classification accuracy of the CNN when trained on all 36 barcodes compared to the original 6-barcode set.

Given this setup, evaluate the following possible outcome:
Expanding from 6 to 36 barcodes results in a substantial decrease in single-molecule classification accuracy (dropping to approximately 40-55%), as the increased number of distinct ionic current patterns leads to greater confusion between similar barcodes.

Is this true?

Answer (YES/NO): NO